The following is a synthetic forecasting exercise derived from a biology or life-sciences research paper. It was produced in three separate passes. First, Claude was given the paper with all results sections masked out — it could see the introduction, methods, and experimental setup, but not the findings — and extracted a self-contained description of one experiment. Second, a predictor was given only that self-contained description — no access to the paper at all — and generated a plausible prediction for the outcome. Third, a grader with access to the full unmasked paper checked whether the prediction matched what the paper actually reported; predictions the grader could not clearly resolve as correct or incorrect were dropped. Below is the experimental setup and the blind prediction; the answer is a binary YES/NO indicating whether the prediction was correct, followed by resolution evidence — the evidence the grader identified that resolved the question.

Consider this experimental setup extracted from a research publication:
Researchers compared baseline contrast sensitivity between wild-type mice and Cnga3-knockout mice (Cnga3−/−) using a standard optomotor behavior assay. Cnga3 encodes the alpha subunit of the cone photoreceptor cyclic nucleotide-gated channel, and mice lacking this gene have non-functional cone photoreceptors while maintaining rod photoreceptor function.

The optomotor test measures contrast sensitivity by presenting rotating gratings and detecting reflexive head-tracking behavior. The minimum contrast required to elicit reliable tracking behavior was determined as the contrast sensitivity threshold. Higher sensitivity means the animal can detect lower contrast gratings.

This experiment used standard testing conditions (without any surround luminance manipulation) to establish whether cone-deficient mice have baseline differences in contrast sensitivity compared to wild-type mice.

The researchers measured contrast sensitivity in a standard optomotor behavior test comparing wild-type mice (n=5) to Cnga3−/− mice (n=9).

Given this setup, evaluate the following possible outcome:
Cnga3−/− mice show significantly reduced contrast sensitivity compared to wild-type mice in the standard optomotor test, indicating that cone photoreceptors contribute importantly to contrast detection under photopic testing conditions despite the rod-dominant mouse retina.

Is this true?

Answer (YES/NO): YES